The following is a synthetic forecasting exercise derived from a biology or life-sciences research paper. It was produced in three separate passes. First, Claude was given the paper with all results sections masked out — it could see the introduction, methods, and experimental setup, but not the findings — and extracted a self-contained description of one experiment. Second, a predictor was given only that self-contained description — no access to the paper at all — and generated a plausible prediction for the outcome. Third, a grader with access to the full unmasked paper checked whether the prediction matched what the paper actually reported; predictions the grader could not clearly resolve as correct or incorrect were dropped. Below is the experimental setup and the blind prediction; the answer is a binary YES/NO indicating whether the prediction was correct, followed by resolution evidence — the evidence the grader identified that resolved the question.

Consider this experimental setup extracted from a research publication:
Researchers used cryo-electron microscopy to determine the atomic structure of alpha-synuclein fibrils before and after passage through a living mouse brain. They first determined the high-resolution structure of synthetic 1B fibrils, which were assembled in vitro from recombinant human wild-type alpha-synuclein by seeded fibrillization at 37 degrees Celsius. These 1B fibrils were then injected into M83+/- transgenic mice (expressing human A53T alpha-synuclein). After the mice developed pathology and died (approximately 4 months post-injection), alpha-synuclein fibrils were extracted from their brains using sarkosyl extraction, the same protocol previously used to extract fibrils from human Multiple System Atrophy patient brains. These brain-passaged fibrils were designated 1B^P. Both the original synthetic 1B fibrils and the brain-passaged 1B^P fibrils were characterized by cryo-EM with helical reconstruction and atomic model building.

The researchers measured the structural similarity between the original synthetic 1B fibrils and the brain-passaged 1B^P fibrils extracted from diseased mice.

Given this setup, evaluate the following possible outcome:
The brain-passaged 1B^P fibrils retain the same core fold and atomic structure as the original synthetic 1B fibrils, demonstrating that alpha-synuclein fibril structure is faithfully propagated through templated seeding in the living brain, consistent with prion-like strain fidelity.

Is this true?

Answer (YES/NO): YES